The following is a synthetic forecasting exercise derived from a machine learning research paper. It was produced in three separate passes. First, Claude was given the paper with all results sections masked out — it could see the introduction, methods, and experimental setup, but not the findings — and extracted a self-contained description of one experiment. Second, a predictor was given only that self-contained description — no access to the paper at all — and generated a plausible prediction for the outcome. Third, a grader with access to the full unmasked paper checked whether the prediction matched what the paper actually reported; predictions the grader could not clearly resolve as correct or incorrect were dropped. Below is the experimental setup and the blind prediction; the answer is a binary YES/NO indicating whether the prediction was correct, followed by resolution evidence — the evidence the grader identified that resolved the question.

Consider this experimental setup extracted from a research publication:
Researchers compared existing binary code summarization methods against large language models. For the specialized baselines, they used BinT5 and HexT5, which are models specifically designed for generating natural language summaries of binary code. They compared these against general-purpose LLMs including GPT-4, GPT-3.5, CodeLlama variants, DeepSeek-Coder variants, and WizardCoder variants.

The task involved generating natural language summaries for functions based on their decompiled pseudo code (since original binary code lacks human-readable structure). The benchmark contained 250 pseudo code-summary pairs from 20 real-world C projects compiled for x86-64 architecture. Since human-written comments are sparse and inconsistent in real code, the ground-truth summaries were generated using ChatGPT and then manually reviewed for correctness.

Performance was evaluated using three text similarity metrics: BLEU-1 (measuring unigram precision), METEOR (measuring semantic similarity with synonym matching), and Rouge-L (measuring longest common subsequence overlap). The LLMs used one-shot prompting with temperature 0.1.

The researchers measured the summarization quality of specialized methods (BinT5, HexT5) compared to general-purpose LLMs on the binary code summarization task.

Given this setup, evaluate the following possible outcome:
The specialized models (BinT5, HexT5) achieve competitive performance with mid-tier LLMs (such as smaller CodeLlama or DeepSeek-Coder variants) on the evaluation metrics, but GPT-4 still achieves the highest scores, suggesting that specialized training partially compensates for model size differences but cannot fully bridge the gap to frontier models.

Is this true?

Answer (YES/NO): NO